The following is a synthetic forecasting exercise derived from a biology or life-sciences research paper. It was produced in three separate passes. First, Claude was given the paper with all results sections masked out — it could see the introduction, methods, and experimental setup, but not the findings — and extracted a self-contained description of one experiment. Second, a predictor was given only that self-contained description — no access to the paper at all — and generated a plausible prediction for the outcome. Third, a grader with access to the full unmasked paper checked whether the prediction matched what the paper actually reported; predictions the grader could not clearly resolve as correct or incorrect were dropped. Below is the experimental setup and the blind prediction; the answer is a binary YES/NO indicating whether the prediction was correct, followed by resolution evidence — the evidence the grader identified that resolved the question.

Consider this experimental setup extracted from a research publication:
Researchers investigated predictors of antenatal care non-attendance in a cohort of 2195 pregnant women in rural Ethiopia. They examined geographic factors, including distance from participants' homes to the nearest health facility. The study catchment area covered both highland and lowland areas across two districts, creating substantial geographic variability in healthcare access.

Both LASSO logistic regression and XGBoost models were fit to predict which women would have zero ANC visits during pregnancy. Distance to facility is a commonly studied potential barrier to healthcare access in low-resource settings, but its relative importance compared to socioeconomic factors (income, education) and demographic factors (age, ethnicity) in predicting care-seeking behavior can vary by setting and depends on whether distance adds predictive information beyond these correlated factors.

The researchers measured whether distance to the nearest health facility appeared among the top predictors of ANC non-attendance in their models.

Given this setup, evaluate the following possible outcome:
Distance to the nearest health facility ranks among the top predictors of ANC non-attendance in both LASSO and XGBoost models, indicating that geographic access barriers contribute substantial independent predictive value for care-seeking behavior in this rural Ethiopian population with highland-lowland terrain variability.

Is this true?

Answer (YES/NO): YES